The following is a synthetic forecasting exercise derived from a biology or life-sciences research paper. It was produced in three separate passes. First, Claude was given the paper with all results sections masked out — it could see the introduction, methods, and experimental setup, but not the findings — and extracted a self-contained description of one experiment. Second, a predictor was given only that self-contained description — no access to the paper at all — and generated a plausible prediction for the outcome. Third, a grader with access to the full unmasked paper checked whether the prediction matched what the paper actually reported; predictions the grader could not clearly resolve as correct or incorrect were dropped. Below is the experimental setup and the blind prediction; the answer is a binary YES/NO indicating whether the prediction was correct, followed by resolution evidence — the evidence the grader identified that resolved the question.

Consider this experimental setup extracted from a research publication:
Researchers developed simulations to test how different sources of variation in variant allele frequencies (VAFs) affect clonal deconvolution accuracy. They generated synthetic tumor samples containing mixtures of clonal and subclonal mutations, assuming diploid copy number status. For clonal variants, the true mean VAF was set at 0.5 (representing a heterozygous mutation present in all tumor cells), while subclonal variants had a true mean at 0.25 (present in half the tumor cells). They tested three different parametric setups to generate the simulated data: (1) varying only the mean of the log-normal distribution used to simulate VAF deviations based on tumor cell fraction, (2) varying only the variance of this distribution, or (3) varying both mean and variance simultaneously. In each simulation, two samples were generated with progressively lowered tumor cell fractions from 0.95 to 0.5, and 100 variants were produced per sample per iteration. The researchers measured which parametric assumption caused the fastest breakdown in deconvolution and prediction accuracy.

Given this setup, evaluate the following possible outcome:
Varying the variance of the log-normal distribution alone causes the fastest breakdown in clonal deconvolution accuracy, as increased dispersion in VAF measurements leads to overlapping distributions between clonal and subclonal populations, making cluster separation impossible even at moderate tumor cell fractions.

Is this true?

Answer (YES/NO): YES